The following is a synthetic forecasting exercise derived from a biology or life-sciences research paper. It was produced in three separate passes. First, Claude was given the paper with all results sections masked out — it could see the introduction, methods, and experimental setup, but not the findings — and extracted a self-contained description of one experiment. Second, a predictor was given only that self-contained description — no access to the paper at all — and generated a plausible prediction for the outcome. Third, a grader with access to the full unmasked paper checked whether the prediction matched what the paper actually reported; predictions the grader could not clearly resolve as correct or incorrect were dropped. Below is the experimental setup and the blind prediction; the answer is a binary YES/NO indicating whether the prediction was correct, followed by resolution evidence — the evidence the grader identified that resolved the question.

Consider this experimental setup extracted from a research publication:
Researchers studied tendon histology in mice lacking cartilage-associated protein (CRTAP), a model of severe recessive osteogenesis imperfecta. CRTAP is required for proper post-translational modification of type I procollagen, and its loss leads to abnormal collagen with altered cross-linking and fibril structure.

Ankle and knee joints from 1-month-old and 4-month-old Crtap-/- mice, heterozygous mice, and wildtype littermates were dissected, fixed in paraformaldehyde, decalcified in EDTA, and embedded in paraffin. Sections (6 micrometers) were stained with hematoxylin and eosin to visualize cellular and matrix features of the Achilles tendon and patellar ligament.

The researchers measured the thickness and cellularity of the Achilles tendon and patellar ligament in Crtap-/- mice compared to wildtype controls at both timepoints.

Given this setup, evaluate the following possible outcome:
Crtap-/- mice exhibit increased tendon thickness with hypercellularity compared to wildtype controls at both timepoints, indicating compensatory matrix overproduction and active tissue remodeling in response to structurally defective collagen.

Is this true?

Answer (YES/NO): NO